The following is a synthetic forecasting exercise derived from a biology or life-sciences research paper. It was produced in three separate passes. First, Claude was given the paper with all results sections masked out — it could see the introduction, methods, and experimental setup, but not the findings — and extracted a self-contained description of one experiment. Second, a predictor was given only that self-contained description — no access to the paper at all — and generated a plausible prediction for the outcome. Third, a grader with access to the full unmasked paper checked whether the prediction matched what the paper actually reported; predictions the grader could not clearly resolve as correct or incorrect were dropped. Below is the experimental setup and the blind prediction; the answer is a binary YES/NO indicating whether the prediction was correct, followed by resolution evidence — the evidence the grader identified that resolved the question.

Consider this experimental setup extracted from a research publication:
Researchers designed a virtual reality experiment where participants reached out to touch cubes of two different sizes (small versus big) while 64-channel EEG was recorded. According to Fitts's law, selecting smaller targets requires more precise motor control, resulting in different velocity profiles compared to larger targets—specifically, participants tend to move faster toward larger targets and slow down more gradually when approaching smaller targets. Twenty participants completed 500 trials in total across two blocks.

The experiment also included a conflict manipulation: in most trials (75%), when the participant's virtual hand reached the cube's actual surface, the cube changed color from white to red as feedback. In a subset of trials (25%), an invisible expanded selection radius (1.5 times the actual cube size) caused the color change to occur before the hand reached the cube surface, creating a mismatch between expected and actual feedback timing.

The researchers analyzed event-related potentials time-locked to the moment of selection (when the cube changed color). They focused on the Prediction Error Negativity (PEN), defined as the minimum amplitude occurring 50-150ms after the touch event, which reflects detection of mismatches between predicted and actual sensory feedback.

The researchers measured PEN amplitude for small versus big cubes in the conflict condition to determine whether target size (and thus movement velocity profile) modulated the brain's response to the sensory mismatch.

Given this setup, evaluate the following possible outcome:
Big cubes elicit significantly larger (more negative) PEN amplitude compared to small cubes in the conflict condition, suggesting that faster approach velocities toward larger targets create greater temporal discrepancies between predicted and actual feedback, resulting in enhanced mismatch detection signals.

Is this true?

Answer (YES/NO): YES